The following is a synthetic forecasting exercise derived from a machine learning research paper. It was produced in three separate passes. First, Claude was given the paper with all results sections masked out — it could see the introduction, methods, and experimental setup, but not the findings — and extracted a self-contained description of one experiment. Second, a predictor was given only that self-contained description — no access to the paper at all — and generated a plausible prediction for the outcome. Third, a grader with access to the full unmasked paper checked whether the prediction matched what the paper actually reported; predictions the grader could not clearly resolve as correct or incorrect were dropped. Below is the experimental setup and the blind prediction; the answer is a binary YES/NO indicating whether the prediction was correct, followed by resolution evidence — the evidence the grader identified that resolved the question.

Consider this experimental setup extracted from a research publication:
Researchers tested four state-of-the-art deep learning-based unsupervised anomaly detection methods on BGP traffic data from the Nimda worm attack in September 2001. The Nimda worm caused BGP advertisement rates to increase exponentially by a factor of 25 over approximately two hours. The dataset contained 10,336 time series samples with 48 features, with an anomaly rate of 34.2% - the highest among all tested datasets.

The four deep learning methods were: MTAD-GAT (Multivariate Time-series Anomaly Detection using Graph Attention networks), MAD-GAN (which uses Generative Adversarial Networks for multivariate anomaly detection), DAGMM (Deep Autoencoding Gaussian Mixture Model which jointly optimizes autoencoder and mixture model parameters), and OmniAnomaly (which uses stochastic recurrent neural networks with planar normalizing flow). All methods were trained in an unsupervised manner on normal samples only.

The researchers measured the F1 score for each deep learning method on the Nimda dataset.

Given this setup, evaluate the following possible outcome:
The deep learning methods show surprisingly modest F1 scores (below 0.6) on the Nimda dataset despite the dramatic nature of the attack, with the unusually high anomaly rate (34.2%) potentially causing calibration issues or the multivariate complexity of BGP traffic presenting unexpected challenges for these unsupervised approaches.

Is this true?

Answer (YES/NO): NO